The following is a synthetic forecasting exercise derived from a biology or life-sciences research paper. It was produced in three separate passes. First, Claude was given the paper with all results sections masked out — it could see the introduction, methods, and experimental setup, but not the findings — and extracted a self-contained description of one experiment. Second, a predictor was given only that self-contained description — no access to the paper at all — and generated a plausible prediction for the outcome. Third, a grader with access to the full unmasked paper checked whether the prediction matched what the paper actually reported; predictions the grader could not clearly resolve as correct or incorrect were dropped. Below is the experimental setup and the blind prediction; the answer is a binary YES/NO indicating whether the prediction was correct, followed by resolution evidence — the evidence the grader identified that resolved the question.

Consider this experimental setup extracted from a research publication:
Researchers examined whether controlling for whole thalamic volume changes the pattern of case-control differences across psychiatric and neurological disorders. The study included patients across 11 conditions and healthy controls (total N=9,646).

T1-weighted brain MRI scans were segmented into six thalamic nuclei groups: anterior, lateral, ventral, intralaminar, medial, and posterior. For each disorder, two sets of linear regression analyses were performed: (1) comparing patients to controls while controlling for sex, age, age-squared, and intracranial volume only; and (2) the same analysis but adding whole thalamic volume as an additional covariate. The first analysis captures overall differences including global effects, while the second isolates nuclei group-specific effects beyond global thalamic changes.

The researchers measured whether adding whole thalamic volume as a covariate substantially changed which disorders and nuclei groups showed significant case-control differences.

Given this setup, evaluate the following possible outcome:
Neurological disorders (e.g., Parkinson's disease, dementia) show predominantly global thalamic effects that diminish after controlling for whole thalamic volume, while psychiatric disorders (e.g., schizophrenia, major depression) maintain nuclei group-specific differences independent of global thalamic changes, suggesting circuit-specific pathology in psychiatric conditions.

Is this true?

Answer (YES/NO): NO